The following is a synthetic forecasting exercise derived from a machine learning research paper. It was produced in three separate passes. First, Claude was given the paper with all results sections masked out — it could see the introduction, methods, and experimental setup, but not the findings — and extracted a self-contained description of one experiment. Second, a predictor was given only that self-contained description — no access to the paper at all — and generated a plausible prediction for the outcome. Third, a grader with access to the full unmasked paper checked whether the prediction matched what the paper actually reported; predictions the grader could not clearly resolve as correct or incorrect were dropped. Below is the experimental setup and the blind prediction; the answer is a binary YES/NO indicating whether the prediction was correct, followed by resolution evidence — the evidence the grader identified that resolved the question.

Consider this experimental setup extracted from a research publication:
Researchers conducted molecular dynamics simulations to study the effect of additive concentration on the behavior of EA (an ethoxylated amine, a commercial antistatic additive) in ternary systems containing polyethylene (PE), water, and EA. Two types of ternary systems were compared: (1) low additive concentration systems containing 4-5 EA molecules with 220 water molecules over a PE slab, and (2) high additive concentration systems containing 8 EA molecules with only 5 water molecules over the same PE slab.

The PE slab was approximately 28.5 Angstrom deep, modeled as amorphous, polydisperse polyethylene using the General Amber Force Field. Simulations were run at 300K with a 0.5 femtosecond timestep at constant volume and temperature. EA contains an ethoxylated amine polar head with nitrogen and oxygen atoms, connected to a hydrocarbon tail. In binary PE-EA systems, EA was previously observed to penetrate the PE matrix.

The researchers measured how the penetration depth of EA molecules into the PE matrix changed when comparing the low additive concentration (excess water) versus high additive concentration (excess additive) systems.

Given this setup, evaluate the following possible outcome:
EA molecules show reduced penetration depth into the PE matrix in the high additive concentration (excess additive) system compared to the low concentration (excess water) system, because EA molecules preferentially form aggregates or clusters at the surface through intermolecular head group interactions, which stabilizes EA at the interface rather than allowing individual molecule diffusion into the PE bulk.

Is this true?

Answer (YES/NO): NO